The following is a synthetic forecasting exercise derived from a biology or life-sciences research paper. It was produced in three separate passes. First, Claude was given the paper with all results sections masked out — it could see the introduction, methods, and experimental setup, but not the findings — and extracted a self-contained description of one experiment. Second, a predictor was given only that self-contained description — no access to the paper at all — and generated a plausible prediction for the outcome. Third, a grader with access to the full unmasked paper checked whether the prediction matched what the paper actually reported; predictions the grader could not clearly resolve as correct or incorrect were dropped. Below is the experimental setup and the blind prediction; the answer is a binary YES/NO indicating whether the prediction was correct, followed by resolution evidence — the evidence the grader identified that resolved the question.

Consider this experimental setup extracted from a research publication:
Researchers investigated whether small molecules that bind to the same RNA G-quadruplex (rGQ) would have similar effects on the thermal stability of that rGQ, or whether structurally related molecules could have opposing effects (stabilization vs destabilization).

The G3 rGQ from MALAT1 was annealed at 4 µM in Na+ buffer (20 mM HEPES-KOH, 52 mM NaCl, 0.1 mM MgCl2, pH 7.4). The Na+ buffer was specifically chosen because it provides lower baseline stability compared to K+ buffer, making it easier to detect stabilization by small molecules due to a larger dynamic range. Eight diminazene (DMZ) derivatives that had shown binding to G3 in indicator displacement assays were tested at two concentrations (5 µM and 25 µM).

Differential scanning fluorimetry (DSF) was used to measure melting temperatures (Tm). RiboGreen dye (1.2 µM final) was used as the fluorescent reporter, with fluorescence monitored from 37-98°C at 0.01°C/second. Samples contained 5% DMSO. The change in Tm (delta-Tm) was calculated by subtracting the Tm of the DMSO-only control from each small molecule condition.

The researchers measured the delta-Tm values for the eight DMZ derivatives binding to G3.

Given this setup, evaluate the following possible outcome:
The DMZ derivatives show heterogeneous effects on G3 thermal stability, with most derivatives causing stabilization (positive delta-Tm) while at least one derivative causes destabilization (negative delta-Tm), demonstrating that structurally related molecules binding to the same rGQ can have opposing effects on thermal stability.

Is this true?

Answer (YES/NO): NO